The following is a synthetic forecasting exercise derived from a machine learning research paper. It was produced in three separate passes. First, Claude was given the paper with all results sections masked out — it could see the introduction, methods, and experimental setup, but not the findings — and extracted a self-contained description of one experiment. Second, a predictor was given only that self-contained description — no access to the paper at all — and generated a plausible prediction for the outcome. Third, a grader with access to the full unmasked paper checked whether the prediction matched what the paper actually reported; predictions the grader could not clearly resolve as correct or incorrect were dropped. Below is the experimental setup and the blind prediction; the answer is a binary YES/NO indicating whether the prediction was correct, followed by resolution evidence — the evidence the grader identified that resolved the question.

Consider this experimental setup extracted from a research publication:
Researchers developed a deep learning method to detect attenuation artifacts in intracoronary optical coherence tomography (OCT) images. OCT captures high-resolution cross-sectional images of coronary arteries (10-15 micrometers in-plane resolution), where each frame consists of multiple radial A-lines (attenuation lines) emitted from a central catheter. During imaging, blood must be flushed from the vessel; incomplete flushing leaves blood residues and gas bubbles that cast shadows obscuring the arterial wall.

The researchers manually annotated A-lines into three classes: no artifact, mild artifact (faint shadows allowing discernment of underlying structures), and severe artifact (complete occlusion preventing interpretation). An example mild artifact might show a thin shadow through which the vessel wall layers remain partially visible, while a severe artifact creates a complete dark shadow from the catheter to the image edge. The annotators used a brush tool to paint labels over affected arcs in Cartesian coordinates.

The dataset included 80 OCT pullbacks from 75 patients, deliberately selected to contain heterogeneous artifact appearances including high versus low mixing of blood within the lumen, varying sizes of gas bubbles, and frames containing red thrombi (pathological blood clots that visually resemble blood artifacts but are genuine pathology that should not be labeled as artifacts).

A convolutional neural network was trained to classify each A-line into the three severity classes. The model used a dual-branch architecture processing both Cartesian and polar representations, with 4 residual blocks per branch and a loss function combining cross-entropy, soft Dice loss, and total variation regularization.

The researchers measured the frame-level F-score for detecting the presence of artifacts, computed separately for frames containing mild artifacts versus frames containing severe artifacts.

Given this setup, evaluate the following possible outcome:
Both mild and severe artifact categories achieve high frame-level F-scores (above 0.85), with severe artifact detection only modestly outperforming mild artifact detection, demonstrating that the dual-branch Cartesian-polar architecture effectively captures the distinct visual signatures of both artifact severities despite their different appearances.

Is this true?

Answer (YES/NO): NO